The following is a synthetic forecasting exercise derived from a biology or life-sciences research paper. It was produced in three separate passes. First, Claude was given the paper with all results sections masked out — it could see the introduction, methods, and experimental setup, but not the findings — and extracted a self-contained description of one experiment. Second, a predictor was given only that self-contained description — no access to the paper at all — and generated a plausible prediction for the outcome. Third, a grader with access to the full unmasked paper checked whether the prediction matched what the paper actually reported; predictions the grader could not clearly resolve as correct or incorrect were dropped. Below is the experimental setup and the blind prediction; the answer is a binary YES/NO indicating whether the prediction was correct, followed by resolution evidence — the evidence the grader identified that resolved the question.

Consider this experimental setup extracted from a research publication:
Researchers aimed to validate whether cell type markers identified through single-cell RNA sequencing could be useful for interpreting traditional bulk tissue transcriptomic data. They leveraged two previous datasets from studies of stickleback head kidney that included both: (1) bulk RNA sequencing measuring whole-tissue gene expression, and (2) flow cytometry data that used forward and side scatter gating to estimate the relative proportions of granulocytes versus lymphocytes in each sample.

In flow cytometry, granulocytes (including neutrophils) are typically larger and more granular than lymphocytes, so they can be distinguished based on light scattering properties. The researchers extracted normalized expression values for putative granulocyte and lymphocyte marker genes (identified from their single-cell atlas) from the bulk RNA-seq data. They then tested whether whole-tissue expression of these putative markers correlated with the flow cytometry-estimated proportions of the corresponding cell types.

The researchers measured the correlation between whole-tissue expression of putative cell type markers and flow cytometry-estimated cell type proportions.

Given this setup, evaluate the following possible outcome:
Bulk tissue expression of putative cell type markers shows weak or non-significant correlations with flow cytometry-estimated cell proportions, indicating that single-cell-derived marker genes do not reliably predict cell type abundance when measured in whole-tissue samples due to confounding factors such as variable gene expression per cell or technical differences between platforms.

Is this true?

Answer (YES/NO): NO